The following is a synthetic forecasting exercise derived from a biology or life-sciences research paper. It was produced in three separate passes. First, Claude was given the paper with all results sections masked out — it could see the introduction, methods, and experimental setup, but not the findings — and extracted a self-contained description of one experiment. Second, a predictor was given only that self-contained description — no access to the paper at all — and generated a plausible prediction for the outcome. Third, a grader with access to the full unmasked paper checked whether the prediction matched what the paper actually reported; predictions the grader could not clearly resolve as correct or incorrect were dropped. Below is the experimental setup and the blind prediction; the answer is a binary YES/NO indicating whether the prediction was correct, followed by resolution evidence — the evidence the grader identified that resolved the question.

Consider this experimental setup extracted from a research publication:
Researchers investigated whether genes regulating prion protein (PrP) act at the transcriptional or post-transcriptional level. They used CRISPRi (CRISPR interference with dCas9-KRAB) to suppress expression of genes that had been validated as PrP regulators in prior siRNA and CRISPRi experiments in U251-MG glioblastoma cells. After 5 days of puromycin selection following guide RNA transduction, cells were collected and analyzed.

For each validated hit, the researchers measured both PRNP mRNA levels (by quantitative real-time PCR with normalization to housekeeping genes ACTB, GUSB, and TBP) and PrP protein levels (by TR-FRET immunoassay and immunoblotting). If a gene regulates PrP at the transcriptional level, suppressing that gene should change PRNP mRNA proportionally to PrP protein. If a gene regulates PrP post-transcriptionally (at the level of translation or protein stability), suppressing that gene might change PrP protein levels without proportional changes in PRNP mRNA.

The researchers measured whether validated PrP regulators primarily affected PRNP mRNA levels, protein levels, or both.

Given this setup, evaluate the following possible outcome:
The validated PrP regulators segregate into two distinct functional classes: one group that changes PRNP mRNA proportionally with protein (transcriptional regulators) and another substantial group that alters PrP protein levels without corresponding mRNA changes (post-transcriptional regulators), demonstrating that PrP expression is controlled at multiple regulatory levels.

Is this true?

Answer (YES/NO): YES